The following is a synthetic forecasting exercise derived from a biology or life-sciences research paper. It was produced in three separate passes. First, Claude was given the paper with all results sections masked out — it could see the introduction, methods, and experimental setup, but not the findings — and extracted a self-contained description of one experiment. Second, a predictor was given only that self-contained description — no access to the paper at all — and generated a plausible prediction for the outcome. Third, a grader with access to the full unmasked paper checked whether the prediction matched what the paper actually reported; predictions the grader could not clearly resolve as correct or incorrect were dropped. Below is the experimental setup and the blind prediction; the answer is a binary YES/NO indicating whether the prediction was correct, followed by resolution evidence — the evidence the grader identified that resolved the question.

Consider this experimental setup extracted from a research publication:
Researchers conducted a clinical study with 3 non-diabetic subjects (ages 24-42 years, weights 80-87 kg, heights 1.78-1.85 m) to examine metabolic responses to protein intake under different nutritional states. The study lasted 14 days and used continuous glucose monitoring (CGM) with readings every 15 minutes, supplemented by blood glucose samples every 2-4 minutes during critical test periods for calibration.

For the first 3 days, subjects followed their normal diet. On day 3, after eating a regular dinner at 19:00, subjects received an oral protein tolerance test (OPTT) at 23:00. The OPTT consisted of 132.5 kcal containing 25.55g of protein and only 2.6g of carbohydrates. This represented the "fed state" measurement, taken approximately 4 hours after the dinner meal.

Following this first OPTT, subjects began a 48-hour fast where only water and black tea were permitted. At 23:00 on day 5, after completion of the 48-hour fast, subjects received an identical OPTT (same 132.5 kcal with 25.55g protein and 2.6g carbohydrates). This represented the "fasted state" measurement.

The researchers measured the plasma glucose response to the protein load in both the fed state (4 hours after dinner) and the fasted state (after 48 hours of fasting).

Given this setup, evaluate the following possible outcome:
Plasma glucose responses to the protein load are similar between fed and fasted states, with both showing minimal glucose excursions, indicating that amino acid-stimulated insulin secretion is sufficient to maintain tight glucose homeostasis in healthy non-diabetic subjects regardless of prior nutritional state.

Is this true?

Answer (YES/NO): NO